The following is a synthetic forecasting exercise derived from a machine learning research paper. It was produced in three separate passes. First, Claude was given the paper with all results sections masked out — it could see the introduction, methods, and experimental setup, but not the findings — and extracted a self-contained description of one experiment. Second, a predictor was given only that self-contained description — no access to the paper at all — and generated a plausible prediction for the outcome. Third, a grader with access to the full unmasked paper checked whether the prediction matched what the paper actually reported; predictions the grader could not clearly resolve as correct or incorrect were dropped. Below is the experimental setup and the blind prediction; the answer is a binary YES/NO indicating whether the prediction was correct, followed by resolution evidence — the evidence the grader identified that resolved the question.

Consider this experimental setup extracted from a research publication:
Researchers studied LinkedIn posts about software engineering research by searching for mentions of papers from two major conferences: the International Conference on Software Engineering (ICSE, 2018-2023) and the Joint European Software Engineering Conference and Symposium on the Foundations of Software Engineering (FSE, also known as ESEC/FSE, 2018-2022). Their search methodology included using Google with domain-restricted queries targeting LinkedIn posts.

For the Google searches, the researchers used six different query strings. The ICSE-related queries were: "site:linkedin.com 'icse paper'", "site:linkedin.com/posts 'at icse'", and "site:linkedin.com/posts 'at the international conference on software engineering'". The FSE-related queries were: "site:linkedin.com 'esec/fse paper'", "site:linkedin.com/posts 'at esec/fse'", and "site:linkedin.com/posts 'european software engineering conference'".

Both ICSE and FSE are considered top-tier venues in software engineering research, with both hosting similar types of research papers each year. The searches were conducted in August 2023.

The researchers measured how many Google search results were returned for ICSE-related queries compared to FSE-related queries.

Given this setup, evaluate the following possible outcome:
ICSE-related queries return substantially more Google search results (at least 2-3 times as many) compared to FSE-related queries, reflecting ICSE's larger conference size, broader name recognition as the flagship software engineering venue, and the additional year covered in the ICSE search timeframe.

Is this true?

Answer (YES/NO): YES